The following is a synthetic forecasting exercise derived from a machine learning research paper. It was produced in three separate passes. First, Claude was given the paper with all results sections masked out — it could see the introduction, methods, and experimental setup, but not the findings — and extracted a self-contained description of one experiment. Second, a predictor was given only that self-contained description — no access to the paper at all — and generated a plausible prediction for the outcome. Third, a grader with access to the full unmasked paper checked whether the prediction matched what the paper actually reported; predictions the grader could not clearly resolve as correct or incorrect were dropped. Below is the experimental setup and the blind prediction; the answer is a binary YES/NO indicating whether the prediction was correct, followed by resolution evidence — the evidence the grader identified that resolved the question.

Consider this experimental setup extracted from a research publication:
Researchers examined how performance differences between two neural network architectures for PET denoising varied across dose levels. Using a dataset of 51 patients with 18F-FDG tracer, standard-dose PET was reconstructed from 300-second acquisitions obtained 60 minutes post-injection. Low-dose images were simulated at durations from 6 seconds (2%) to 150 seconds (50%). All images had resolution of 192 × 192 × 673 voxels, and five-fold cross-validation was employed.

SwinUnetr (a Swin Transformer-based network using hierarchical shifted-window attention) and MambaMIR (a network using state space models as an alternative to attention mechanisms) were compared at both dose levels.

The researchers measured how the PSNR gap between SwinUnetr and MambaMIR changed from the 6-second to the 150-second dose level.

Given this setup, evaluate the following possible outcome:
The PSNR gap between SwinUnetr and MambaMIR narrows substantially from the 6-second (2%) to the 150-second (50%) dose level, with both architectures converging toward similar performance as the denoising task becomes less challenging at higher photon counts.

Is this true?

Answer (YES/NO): NO